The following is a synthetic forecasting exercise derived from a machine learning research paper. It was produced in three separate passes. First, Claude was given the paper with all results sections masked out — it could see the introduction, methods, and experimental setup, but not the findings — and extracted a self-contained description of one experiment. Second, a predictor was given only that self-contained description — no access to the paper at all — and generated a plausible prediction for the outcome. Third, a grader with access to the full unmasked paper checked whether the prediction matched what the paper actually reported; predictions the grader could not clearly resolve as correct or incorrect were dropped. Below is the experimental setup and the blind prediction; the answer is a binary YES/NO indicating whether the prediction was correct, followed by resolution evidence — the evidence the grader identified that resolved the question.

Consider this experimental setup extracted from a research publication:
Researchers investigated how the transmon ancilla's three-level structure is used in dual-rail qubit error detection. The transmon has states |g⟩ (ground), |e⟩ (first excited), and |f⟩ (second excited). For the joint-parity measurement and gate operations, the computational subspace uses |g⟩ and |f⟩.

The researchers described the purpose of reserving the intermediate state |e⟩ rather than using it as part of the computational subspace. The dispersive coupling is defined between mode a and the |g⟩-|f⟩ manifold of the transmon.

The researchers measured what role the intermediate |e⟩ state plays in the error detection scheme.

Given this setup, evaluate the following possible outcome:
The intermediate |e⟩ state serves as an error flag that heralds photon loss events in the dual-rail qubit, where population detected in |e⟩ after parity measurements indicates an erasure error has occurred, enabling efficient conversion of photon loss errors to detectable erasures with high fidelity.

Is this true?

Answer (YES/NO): NO